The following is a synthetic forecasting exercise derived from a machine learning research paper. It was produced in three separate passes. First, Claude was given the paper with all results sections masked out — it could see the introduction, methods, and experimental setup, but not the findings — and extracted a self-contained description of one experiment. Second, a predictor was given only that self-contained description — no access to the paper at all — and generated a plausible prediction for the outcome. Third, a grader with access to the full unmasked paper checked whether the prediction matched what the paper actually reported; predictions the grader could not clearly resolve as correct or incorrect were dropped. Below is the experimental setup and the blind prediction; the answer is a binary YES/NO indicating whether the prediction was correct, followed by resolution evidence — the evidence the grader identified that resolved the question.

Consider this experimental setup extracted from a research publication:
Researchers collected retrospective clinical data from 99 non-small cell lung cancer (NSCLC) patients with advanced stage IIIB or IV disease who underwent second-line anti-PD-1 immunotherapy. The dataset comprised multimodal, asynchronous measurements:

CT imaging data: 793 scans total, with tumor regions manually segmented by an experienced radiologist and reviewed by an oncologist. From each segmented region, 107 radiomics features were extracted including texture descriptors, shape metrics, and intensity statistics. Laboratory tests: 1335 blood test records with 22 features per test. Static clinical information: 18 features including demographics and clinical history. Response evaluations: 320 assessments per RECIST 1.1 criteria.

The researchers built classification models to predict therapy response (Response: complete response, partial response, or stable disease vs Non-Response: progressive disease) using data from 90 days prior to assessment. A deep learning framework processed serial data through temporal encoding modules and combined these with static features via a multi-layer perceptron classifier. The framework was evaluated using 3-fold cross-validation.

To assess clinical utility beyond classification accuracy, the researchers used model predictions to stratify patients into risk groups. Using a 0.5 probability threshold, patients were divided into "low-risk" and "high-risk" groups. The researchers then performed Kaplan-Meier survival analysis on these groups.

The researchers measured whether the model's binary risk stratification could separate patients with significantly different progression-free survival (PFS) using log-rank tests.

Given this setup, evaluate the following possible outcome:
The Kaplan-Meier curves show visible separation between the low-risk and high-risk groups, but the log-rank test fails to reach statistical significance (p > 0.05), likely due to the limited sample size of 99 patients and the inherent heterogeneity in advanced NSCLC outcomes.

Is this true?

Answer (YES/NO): NO